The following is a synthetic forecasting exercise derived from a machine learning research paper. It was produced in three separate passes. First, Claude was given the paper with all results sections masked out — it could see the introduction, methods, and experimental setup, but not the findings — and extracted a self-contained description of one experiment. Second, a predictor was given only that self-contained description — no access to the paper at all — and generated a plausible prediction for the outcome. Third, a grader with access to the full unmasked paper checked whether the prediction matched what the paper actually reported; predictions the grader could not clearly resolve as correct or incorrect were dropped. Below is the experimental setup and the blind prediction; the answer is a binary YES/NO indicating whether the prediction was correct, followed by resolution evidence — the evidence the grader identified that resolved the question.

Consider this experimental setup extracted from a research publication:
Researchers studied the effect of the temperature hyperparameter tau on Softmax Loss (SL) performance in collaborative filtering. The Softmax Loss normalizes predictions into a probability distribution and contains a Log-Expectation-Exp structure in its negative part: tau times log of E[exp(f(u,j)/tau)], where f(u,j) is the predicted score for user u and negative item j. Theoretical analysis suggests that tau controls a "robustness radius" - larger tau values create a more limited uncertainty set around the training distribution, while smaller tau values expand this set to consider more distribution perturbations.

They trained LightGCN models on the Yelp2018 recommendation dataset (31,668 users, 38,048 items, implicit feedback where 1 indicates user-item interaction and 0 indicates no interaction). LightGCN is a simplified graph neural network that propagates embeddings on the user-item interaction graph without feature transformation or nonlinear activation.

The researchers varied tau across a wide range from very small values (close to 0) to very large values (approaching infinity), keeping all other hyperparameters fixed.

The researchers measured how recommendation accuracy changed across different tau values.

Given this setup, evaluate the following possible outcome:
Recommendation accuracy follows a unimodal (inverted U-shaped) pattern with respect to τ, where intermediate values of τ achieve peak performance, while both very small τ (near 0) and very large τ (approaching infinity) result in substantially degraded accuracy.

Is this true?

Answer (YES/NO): YES